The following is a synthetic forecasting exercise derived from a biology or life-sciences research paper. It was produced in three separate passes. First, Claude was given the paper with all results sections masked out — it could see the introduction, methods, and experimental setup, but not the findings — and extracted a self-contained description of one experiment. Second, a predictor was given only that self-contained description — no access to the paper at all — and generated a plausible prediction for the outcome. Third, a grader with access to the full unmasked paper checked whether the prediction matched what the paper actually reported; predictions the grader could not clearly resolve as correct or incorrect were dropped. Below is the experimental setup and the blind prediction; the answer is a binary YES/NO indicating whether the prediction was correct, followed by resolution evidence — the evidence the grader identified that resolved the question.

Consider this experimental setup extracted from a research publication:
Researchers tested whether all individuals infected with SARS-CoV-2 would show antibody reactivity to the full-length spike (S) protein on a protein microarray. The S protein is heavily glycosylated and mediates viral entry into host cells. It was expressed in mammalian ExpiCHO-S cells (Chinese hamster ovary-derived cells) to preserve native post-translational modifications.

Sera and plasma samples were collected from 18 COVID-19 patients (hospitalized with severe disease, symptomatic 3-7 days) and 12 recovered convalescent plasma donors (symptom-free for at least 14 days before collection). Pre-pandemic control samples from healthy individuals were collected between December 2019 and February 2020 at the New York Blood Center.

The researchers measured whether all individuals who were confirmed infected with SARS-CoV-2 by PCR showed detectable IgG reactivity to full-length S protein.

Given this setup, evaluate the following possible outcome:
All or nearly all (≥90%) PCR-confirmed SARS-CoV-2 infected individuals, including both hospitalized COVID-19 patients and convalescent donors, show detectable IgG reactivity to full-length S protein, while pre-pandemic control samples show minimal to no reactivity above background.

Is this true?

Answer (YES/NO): YES